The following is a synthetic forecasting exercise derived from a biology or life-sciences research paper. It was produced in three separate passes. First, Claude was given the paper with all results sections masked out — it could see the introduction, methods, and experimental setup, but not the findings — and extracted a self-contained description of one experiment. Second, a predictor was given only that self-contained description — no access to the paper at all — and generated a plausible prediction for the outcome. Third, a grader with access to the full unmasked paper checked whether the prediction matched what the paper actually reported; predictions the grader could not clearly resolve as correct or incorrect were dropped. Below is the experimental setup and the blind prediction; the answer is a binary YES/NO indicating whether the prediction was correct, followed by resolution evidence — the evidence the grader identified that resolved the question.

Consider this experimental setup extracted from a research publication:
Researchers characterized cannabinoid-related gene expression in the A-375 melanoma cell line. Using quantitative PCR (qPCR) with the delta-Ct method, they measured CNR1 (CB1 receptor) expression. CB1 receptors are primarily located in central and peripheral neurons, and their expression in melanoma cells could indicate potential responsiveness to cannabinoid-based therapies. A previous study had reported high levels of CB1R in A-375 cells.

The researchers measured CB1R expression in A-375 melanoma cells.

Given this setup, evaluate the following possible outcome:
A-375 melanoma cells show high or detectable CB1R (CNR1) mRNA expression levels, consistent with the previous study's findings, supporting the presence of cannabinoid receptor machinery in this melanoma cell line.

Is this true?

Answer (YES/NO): YES